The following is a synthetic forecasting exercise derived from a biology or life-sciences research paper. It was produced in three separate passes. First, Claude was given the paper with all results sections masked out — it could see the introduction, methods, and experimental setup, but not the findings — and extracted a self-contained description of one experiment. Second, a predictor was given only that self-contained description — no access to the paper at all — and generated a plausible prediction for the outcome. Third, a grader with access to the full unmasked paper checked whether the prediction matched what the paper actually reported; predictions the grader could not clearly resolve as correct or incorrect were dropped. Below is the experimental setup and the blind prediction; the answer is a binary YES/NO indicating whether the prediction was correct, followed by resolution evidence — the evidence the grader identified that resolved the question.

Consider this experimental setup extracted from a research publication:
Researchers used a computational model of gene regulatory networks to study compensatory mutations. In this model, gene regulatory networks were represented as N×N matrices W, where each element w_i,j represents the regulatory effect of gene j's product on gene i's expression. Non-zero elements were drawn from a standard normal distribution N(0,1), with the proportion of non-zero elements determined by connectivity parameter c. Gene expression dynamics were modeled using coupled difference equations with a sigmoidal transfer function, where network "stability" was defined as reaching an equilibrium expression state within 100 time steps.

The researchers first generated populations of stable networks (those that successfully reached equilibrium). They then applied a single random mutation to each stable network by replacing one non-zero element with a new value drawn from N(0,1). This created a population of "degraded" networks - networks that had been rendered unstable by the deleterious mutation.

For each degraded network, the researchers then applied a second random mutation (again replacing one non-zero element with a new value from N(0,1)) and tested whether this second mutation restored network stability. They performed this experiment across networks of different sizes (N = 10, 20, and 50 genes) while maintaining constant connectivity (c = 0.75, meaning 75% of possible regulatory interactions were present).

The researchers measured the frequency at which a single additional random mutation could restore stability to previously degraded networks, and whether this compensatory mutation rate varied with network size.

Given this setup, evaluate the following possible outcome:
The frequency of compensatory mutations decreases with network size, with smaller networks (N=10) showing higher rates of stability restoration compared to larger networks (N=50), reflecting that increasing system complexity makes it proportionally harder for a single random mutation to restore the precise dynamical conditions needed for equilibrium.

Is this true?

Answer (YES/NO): NO